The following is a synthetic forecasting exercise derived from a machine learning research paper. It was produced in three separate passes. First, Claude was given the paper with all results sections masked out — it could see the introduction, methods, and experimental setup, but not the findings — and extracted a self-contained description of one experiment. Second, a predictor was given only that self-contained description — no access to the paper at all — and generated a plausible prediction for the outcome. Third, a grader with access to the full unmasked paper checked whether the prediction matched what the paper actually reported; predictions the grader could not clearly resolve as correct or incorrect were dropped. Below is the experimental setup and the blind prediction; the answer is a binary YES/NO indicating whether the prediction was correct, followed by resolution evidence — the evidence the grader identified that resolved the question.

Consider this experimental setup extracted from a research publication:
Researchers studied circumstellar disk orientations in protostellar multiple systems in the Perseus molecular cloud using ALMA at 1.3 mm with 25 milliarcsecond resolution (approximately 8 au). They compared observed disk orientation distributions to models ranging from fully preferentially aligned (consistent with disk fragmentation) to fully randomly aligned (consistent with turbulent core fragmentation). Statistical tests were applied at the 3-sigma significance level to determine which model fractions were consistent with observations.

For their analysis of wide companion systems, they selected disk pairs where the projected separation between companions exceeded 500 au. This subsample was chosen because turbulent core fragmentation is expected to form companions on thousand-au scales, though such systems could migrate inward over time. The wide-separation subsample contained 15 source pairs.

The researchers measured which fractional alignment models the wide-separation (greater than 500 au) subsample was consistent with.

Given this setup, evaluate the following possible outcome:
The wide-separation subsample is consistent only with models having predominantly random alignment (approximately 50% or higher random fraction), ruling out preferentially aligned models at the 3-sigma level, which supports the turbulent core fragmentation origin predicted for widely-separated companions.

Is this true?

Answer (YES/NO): NO